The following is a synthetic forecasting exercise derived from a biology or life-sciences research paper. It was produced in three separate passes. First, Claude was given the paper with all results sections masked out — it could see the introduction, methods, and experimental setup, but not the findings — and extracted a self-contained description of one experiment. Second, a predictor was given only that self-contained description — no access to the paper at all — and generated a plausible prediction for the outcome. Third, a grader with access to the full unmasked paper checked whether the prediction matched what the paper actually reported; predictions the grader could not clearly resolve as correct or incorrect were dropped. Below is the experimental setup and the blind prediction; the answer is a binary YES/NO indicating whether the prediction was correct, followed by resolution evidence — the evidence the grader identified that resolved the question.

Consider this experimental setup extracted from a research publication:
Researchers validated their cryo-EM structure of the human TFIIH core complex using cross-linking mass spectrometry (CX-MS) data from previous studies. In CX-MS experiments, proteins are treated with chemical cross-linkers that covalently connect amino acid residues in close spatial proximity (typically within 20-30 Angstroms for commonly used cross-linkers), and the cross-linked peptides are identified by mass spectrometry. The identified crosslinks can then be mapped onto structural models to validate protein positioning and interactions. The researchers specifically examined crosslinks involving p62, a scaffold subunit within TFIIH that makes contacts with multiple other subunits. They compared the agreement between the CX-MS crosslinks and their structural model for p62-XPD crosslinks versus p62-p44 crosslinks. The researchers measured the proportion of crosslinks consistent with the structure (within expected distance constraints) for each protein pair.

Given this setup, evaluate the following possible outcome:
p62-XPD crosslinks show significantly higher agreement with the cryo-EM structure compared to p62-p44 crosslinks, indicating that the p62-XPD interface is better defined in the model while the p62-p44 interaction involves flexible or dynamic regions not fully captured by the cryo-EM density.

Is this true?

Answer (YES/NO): YES